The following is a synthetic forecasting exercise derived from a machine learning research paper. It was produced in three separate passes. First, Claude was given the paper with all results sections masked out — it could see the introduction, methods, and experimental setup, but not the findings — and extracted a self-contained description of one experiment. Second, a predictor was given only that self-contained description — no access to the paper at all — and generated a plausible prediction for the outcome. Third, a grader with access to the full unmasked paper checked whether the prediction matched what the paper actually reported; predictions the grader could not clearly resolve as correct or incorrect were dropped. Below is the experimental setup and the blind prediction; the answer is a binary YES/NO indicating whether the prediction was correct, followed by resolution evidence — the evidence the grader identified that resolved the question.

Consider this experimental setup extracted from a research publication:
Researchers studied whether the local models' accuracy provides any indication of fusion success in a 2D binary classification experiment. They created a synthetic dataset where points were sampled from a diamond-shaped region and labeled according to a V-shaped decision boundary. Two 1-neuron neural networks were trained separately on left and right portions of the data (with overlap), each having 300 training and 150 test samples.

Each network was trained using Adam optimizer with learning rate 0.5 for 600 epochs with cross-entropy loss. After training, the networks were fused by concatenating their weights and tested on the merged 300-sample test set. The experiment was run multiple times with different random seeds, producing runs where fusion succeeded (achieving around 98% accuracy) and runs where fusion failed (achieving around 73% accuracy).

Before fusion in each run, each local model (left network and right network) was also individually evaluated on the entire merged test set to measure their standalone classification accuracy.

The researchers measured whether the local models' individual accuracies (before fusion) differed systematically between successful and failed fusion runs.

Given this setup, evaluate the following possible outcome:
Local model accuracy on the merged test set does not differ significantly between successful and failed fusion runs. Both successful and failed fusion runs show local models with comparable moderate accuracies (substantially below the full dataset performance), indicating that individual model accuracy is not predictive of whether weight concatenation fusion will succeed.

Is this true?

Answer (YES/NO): YES